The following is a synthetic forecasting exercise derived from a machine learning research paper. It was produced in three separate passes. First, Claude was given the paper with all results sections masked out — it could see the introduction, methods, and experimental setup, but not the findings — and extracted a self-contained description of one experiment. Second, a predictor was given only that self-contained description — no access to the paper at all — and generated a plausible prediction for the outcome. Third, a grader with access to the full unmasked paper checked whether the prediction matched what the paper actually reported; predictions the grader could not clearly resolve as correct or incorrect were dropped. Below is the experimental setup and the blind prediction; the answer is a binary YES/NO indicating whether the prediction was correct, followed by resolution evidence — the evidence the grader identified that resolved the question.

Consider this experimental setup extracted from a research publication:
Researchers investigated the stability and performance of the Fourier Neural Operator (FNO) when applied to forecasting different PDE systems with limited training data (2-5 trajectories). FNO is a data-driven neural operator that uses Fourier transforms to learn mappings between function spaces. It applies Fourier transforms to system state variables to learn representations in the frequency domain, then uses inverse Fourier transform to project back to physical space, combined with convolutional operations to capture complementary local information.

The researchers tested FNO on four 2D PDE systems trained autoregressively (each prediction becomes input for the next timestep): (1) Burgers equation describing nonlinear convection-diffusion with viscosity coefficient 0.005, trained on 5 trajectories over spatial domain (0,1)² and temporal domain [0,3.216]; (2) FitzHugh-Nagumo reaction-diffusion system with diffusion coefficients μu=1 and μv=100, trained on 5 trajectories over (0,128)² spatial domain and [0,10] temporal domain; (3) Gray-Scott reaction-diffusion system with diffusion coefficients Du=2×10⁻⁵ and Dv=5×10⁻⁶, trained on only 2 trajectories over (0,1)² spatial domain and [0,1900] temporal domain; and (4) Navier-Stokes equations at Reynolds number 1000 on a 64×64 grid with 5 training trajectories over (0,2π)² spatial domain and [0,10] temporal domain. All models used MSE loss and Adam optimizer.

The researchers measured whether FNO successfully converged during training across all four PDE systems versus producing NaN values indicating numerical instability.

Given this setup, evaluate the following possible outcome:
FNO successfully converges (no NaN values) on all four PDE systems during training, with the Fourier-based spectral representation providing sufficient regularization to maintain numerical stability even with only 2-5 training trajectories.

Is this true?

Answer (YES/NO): NO